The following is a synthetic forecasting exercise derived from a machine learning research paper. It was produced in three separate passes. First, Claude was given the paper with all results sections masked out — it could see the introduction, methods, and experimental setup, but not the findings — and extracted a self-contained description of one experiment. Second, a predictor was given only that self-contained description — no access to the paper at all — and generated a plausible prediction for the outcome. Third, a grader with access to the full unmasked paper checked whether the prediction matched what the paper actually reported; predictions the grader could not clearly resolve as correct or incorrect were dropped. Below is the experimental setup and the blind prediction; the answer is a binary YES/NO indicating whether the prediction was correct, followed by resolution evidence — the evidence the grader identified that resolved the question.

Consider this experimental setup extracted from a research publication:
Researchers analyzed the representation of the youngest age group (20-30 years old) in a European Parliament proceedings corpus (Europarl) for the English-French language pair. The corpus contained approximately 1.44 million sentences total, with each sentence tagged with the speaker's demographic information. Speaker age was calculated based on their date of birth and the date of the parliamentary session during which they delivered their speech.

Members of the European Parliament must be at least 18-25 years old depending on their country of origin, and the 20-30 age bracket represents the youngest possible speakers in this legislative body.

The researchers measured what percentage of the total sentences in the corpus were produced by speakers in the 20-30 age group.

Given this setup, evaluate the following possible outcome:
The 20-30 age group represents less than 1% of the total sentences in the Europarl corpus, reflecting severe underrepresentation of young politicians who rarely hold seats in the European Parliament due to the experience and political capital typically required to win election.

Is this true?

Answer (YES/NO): YES